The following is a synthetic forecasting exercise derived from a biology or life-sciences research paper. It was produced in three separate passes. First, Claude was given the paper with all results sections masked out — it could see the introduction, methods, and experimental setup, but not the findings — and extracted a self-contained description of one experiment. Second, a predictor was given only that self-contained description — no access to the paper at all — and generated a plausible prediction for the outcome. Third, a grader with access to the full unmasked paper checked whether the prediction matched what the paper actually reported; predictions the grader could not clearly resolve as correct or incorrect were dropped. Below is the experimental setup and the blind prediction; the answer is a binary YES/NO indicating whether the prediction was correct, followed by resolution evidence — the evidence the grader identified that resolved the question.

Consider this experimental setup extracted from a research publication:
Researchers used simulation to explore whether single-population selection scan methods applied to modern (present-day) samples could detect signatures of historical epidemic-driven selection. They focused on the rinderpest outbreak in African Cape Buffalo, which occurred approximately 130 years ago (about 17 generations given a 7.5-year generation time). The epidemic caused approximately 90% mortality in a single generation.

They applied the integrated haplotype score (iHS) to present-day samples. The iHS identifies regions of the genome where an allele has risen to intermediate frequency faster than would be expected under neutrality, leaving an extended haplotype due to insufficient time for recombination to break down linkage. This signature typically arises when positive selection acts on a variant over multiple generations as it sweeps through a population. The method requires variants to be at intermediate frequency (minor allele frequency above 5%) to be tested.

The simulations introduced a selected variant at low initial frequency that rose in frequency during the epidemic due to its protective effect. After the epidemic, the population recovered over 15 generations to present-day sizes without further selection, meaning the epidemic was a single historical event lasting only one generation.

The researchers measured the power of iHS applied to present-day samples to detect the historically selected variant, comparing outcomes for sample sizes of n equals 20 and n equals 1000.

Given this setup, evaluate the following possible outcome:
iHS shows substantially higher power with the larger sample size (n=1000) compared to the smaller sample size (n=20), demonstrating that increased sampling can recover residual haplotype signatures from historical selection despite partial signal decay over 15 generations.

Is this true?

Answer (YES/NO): NO